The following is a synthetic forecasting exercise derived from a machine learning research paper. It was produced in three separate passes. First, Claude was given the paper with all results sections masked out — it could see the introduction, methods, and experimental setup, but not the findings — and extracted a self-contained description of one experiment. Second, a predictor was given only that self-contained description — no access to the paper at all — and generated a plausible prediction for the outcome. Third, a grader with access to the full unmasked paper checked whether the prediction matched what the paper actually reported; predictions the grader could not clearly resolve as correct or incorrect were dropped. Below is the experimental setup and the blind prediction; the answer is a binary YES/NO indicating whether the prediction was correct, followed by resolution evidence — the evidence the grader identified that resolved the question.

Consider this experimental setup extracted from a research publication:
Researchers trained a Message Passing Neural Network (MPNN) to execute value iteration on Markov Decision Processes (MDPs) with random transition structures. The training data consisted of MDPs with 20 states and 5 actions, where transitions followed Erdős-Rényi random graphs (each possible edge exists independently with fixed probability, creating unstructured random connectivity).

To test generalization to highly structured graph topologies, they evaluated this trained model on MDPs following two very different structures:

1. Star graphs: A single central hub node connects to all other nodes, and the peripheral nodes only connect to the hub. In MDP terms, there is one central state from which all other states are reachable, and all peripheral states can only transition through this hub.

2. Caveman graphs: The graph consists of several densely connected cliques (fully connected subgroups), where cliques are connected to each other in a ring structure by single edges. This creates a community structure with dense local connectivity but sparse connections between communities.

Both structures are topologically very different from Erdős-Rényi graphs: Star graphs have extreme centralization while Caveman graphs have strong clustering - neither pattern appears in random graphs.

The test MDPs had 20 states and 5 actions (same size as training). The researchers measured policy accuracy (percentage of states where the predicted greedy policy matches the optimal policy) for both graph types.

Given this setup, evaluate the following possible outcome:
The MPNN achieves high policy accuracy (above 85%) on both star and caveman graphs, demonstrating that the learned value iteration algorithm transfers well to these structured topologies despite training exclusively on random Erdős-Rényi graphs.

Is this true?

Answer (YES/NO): YES